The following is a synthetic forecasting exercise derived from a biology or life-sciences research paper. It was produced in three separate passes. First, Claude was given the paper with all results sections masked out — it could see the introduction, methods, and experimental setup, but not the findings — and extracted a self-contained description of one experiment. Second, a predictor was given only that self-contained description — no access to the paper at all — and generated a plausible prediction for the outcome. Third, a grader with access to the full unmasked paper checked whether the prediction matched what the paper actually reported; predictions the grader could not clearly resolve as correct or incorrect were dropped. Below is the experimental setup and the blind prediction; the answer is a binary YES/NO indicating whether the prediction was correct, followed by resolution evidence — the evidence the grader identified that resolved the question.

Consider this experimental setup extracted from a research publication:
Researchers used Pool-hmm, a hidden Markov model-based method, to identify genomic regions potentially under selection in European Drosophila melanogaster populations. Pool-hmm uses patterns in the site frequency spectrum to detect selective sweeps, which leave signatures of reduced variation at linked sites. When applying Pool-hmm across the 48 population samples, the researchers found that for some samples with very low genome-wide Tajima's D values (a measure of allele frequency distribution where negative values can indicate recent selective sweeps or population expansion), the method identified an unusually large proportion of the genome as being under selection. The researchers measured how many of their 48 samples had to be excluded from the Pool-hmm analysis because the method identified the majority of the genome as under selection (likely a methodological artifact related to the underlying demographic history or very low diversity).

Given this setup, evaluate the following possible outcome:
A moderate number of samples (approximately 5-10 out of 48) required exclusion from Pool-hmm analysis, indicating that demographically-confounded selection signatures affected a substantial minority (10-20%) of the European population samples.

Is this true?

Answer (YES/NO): NO